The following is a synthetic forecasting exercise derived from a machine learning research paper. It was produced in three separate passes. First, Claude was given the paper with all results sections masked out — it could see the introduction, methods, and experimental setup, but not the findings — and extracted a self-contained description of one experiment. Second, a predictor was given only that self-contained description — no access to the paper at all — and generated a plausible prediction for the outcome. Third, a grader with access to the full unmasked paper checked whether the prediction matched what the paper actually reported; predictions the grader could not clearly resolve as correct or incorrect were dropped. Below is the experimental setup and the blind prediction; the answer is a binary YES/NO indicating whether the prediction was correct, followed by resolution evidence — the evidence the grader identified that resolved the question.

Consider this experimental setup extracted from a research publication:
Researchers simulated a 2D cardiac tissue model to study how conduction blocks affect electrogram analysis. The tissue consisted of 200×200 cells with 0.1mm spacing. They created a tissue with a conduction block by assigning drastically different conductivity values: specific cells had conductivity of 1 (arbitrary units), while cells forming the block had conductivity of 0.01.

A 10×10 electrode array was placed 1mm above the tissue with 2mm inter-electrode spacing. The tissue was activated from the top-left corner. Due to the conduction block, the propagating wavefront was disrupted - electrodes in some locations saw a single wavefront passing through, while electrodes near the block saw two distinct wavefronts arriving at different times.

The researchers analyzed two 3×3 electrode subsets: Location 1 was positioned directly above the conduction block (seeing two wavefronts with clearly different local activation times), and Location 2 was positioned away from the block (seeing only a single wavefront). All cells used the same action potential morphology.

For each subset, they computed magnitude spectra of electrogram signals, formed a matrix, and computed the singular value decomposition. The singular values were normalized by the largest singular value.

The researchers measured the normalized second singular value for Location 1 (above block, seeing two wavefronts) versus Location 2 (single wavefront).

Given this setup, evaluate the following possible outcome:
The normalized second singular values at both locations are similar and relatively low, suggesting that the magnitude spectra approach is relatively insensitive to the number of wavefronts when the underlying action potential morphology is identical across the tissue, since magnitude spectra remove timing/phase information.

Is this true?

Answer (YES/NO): NO